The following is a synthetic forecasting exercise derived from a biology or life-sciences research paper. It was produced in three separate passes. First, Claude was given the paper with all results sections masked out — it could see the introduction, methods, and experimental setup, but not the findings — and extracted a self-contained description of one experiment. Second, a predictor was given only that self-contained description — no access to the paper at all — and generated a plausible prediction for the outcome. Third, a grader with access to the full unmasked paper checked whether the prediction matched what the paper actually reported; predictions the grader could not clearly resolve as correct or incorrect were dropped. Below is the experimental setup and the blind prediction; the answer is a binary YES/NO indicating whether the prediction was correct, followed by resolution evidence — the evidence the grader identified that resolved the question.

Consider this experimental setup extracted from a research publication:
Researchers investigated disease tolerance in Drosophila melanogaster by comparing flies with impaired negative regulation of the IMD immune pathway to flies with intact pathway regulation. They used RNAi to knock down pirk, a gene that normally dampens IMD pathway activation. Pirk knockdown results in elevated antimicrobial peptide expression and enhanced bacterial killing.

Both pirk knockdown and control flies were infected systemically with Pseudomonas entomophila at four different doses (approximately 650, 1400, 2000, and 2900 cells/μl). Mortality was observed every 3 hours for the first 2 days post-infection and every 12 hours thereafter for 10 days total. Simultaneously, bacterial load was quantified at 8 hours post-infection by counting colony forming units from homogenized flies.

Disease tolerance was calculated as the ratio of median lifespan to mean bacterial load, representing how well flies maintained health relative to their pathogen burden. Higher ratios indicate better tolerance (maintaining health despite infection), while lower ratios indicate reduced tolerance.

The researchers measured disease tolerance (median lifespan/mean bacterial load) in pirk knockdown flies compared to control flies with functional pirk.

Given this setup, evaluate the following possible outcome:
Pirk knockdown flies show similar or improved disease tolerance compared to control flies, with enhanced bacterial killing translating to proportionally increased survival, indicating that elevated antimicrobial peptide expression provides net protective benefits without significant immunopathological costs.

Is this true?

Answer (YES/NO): NO